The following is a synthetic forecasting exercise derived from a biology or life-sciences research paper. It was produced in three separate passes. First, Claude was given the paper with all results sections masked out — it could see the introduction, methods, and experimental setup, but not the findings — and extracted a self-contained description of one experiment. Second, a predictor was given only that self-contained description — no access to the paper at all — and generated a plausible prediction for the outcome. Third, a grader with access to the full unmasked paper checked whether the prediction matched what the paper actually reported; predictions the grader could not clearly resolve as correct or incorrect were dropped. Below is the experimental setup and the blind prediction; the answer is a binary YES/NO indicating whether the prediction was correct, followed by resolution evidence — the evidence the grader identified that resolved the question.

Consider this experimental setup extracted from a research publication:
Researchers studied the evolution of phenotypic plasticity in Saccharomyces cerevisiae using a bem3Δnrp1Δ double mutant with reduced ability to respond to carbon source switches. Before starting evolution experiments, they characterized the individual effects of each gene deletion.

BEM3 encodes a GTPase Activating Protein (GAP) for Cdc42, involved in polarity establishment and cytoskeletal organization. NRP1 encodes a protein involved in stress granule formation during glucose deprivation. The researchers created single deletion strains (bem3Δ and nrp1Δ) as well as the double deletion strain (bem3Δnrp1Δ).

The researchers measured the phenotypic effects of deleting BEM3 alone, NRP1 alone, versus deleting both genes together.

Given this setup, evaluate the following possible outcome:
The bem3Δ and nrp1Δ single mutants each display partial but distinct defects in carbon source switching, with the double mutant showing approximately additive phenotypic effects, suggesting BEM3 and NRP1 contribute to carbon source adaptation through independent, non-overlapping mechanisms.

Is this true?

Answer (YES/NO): NO